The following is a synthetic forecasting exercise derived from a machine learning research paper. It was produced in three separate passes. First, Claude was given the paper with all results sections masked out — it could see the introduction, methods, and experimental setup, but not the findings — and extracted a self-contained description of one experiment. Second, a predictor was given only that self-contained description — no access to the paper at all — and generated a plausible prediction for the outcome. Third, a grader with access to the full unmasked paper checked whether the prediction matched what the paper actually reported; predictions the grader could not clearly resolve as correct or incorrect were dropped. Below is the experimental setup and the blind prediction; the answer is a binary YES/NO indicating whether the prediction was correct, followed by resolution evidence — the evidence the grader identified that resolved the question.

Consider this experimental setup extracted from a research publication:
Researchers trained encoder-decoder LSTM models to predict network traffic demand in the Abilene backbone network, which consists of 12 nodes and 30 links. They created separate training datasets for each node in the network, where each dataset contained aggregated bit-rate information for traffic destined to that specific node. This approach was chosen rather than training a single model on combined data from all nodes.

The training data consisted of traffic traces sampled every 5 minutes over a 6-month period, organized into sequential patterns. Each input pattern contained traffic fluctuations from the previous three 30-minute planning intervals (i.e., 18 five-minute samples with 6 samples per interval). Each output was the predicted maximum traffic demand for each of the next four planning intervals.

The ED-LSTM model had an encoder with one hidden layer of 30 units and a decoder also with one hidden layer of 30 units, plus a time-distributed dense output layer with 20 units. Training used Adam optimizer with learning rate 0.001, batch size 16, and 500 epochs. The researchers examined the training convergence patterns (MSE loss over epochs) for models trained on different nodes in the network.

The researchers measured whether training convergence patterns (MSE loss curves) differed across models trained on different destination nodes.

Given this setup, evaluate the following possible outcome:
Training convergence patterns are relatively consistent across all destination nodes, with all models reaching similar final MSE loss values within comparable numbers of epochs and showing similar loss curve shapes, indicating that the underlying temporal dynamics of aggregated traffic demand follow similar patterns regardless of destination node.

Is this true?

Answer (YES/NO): NO